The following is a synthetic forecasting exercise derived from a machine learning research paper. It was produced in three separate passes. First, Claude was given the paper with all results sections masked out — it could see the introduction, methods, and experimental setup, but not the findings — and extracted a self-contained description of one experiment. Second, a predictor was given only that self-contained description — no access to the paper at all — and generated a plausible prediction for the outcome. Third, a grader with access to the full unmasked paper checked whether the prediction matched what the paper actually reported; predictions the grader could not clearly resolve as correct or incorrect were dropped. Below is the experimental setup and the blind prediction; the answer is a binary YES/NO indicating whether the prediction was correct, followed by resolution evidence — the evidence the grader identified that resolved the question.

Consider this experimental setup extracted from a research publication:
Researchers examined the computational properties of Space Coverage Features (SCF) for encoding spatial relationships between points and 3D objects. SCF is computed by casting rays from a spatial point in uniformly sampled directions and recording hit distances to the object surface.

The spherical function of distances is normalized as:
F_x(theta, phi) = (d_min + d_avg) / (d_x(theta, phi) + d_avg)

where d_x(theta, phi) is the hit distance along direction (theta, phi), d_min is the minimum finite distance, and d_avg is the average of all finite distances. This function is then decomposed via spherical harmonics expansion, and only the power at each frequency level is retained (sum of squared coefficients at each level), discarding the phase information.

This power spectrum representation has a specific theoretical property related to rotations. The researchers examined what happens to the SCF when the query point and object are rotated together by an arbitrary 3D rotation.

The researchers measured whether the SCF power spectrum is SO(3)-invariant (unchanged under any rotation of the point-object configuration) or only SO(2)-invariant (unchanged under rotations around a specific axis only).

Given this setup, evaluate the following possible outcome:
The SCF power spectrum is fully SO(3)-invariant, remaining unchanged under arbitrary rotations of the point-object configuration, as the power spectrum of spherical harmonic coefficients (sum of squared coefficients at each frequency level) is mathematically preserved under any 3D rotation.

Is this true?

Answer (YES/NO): YES